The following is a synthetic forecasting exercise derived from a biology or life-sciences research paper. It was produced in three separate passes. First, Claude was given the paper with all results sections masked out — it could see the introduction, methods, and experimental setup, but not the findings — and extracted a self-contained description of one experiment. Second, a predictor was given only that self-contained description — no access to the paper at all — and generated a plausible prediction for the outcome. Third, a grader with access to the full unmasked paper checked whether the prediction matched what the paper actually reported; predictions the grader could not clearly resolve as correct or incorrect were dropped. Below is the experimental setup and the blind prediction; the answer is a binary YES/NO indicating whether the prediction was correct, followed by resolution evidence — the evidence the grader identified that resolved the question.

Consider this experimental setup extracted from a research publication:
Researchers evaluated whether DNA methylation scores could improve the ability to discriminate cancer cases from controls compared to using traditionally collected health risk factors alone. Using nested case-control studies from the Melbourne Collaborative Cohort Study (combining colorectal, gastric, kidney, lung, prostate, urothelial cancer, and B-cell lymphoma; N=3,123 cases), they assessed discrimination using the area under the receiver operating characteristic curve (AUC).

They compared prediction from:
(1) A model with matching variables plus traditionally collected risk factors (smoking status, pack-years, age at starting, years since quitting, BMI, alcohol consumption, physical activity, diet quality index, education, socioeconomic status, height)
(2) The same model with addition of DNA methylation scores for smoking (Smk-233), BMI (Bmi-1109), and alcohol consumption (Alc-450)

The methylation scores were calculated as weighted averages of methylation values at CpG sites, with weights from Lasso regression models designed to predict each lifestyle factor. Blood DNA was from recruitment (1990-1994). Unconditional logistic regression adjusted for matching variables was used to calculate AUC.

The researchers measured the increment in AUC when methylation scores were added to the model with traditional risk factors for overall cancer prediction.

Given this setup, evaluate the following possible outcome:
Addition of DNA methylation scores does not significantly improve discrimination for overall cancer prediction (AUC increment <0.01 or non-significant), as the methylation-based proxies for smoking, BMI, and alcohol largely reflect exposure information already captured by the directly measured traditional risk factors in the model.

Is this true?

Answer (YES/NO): NO